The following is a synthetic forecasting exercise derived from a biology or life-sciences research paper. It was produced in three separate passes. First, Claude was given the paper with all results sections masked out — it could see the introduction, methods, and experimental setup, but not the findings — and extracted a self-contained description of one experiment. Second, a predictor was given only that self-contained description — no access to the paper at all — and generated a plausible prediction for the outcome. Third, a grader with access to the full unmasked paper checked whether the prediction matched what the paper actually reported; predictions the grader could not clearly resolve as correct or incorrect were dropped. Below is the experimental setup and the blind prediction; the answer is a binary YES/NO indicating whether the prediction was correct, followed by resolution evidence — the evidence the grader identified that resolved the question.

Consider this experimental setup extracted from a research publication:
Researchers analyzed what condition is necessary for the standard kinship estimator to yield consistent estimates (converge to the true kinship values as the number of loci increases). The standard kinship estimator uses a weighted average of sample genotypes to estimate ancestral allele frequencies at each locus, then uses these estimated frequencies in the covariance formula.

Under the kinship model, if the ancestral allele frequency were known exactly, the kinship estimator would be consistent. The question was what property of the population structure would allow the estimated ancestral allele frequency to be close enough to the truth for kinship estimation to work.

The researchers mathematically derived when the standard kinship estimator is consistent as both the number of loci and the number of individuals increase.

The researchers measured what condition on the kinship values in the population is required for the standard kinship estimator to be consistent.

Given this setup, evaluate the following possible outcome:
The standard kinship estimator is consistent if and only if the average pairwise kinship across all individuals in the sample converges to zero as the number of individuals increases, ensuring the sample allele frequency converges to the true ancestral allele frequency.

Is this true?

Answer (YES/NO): NO